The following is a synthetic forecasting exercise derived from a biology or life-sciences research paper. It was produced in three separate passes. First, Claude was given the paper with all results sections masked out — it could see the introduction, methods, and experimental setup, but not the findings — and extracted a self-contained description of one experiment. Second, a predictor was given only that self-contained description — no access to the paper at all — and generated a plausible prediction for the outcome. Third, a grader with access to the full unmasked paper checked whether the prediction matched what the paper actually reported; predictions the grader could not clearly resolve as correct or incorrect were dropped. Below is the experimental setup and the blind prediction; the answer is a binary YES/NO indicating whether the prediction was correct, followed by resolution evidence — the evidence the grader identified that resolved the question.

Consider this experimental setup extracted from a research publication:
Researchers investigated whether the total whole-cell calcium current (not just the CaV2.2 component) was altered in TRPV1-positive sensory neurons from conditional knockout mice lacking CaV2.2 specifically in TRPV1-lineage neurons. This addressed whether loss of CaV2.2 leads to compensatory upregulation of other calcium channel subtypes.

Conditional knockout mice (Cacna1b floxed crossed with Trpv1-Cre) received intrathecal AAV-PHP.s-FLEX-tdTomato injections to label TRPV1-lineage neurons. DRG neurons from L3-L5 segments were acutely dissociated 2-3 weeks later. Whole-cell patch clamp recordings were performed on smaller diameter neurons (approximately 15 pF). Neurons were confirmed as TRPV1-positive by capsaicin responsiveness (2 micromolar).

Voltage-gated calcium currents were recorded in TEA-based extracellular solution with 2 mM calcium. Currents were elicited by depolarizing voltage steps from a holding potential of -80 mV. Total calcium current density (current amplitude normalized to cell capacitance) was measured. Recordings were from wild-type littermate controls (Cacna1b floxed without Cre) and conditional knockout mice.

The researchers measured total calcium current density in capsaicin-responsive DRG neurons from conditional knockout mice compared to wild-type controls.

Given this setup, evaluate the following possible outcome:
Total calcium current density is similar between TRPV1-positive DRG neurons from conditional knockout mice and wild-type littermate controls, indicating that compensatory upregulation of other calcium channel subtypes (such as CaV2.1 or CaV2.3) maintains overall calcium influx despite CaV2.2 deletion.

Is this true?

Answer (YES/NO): NO